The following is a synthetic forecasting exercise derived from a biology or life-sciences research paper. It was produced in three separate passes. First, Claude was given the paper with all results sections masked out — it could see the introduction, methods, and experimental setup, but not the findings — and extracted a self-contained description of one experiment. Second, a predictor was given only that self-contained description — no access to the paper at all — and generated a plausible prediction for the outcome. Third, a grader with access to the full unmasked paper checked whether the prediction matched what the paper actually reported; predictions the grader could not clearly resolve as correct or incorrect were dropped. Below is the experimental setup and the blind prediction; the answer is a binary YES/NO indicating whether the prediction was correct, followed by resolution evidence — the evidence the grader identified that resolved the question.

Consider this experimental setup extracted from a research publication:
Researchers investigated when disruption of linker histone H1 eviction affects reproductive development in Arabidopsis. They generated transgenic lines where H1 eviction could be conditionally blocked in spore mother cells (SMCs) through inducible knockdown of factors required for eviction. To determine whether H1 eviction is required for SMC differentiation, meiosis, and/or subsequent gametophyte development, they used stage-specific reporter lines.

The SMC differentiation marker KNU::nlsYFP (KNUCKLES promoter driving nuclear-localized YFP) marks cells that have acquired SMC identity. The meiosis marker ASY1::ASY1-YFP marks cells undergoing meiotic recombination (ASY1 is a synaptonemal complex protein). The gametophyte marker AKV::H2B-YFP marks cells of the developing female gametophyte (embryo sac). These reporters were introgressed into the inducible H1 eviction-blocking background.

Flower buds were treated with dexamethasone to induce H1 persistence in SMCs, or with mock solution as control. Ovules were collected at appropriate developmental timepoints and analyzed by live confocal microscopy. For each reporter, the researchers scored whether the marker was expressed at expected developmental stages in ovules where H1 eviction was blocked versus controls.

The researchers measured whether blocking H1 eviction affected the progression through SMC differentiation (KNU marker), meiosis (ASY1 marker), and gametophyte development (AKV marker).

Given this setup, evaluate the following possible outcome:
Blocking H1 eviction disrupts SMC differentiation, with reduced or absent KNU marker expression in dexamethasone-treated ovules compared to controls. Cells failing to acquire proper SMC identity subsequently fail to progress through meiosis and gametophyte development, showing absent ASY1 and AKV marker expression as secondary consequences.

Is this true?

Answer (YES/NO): NO